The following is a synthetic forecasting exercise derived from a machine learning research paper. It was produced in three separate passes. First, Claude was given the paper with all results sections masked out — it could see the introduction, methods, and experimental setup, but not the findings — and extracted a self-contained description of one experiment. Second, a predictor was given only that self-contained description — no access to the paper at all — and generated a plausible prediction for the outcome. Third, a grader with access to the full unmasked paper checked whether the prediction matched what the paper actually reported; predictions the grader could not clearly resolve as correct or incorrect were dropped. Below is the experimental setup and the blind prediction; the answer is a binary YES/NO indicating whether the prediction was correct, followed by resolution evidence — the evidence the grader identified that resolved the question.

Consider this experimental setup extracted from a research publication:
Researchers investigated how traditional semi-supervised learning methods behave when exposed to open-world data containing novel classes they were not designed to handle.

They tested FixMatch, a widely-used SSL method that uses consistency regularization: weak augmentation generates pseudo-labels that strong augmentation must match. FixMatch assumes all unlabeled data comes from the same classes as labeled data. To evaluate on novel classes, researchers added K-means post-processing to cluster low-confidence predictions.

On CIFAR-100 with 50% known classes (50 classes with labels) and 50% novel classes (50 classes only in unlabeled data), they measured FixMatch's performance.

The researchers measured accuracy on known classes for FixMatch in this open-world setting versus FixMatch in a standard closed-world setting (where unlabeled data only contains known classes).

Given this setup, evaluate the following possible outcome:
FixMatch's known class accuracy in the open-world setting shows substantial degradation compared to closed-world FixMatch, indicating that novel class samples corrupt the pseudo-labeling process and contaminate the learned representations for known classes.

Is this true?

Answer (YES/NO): YES